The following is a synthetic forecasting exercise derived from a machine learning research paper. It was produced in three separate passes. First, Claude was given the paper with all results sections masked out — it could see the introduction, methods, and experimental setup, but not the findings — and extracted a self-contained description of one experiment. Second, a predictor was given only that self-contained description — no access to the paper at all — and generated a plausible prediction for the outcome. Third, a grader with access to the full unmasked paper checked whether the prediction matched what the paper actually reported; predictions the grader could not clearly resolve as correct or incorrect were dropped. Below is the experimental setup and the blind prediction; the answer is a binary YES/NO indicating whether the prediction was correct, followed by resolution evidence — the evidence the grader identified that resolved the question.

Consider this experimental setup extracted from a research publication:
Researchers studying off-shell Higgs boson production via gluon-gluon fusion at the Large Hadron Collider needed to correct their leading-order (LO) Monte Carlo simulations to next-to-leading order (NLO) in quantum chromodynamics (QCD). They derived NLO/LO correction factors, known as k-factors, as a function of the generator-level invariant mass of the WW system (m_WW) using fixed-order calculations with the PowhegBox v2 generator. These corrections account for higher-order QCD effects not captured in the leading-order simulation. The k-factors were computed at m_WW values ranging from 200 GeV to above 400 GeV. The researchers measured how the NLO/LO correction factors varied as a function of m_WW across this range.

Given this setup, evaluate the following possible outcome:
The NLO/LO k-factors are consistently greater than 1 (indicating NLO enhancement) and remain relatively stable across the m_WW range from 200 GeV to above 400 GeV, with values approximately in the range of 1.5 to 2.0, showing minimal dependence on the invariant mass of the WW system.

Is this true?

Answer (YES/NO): NO